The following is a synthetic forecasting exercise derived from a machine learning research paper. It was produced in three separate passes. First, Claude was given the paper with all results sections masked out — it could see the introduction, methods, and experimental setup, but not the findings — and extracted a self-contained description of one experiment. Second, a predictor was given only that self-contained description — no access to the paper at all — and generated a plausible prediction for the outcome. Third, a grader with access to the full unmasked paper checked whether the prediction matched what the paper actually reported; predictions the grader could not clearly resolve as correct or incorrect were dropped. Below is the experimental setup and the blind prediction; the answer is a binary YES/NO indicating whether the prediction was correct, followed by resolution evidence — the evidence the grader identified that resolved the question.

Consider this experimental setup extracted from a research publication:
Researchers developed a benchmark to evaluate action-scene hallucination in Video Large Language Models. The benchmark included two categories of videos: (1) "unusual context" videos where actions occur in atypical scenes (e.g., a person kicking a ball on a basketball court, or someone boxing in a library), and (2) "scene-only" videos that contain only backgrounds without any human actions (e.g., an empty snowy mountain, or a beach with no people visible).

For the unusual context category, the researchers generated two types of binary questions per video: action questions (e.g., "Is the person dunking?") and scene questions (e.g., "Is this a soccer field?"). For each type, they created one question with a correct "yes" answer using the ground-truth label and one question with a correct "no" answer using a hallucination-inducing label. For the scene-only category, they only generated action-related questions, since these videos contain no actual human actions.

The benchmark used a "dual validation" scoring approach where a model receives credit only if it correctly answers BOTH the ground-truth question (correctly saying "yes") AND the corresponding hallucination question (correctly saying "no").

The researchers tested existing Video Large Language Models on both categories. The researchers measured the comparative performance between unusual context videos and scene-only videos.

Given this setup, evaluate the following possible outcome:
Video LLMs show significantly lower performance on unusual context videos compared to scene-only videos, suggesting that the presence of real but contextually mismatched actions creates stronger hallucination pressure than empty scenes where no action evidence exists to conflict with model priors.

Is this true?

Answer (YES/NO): YES